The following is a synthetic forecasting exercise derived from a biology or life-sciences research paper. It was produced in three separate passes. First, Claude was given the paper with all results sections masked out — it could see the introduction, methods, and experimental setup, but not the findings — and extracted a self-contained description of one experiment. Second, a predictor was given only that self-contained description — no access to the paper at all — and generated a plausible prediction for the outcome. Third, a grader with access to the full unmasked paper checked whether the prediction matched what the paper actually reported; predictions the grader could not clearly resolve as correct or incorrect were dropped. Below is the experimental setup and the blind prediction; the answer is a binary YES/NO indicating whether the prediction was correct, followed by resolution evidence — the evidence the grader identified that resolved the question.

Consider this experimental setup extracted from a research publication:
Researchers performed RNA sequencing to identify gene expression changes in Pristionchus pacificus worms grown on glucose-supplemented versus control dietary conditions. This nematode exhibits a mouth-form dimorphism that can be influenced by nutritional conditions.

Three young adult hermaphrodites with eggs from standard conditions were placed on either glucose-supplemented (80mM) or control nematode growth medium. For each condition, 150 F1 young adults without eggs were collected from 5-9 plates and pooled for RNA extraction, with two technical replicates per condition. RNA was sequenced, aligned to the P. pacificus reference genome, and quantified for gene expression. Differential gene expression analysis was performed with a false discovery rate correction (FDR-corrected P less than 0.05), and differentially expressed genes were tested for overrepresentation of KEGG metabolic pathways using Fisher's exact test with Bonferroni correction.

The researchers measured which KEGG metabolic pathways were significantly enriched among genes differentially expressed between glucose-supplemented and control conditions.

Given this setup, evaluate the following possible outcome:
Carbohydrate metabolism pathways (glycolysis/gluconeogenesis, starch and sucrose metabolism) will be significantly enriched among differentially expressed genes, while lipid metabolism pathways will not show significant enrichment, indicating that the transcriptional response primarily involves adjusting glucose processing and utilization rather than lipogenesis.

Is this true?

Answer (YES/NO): NO